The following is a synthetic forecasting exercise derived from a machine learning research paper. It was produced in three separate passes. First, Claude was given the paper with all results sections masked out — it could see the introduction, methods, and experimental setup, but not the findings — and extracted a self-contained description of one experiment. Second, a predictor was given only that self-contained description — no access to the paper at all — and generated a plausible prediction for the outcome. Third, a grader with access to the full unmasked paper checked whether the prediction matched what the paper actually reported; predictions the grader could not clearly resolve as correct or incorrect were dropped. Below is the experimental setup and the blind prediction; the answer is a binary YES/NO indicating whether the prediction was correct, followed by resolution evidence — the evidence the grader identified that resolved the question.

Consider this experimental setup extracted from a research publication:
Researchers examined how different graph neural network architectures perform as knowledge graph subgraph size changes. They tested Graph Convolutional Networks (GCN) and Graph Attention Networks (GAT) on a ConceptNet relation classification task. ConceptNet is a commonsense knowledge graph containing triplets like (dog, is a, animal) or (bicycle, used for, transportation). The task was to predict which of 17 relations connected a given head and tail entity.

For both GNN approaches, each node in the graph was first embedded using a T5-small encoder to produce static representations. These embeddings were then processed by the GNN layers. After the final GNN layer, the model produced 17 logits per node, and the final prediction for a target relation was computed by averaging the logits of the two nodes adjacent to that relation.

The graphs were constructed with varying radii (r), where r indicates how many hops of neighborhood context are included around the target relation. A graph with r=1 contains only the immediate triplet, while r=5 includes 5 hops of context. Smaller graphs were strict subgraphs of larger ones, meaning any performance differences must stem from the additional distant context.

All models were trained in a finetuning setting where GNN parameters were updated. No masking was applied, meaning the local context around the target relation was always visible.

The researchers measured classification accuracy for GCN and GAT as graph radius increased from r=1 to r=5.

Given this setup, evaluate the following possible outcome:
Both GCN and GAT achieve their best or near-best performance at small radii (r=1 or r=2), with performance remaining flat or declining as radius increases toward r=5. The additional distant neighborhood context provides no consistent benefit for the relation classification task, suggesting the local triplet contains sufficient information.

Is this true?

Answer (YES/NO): YES